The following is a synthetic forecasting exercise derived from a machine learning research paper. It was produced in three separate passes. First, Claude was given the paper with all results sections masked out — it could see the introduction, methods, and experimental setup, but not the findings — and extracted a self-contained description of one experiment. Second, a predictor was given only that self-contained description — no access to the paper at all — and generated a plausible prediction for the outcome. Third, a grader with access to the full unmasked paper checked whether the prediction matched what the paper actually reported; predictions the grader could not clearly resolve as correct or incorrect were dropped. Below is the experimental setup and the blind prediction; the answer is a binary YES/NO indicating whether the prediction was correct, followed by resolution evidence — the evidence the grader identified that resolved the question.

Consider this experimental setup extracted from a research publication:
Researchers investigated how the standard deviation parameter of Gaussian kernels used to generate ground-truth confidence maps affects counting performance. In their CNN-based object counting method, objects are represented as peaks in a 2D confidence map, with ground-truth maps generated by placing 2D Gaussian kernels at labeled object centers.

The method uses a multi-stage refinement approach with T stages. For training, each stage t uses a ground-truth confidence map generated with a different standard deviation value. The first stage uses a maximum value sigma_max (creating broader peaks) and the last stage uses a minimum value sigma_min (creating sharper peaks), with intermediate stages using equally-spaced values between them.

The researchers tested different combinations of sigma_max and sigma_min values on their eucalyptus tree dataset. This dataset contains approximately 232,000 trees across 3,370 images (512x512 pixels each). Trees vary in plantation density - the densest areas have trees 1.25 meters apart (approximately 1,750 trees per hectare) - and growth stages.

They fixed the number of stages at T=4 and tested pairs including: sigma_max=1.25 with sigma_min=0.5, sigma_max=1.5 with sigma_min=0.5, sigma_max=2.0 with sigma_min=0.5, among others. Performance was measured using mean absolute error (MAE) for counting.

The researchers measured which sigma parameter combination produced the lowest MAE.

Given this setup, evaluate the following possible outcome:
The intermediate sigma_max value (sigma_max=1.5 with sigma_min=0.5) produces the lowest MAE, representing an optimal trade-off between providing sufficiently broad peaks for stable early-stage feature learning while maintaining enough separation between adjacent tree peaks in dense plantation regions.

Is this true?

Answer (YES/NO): NO